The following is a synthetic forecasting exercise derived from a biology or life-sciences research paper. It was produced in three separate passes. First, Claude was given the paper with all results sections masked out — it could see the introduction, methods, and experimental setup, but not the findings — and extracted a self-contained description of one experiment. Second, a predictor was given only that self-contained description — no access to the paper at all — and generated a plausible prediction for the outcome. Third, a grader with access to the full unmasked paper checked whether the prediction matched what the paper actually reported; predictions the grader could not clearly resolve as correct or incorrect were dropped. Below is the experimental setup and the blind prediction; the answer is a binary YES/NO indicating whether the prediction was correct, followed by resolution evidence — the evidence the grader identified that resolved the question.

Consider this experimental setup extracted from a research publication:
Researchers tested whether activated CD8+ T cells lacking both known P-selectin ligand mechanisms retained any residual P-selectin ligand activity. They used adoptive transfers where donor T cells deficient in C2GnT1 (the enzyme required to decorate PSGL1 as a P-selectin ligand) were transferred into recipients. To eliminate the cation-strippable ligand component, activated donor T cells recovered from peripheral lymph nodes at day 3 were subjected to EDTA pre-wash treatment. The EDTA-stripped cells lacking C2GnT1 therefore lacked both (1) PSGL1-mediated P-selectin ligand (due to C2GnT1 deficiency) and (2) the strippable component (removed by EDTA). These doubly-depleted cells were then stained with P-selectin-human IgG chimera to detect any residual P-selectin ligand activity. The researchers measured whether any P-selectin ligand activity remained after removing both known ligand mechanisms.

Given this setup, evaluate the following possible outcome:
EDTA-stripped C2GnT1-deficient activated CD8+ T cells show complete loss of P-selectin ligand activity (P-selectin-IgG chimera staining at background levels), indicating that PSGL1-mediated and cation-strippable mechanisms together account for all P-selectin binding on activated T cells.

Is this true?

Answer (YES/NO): YES